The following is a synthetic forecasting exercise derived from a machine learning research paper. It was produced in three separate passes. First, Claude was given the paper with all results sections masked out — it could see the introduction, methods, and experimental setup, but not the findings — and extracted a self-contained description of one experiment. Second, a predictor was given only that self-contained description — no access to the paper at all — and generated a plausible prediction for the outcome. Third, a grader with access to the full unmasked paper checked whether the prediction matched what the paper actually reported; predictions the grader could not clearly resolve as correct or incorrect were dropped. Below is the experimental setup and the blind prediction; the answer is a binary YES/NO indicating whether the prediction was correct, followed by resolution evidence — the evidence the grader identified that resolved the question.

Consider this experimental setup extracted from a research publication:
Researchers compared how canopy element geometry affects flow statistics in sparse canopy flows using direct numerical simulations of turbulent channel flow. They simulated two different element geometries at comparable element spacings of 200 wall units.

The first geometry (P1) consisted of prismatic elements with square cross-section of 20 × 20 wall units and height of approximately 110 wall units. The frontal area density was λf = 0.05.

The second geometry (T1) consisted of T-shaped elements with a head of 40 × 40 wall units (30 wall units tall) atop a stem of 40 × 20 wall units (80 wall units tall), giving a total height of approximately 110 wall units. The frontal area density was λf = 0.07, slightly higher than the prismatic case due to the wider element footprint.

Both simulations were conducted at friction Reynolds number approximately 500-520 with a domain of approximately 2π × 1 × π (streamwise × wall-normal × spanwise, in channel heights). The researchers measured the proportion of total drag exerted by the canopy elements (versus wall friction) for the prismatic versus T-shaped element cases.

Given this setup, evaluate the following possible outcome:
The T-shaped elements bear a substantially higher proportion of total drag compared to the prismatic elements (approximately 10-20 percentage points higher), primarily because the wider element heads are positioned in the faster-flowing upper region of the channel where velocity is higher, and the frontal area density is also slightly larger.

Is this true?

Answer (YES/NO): NO